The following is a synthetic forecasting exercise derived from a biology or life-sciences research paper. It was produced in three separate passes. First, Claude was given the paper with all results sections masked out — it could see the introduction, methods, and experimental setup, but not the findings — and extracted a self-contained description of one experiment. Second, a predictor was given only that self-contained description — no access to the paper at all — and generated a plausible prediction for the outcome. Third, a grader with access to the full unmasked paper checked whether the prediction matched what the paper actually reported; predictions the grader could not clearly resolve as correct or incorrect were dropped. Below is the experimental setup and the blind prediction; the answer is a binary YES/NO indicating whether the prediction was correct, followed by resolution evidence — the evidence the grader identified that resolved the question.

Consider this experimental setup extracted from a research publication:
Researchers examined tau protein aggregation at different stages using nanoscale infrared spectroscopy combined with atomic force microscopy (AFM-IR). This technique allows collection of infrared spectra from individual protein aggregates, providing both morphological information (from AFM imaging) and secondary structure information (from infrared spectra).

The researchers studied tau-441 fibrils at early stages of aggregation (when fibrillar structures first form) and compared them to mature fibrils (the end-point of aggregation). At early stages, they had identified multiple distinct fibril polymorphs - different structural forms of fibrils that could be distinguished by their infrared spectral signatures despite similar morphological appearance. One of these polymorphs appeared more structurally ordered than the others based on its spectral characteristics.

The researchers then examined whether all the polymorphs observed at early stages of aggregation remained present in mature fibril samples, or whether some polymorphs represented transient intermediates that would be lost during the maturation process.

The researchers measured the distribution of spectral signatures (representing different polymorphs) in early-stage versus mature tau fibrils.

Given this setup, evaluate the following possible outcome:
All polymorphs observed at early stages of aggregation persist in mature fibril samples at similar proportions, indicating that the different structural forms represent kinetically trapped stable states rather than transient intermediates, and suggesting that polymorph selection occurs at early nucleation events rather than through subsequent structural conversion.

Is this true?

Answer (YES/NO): NO